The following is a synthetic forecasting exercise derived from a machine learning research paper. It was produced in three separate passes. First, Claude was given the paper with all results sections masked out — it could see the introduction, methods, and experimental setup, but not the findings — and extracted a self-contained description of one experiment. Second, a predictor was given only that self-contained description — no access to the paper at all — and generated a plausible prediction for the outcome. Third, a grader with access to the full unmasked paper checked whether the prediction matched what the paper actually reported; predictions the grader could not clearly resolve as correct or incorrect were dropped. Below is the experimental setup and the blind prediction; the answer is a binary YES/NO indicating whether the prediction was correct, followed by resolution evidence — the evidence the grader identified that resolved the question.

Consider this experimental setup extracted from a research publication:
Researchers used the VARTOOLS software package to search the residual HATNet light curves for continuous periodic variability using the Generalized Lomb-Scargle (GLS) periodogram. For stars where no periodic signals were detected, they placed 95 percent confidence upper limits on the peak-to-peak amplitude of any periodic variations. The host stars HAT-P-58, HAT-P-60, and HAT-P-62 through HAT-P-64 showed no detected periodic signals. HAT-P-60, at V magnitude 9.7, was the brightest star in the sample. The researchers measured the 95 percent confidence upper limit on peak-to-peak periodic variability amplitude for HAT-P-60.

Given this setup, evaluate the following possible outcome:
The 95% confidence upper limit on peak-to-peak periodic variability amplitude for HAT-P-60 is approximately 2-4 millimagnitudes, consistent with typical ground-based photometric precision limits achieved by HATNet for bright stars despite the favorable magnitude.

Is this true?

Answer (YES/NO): NO